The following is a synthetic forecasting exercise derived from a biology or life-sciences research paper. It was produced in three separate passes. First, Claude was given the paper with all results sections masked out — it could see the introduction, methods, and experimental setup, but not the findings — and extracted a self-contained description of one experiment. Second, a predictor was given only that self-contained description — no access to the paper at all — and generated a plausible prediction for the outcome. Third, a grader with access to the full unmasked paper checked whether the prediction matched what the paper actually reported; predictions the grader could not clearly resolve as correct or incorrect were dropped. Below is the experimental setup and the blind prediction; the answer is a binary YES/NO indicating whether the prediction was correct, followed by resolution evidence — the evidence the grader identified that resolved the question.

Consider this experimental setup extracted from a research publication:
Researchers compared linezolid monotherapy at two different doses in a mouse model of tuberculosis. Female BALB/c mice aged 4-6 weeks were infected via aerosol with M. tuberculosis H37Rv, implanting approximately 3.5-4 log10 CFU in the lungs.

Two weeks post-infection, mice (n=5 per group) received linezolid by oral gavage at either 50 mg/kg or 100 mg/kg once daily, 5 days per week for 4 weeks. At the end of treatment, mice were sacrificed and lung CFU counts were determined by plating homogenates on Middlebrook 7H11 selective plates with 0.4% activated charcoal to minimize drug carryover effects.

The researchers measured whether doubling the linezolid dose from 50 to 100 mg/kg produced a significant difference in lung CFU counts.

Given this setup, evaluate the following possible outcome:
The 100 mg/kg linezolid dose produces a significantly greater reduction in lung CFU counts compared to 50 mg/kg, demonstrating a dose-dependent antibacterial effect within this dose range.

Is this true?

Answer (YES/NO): YES